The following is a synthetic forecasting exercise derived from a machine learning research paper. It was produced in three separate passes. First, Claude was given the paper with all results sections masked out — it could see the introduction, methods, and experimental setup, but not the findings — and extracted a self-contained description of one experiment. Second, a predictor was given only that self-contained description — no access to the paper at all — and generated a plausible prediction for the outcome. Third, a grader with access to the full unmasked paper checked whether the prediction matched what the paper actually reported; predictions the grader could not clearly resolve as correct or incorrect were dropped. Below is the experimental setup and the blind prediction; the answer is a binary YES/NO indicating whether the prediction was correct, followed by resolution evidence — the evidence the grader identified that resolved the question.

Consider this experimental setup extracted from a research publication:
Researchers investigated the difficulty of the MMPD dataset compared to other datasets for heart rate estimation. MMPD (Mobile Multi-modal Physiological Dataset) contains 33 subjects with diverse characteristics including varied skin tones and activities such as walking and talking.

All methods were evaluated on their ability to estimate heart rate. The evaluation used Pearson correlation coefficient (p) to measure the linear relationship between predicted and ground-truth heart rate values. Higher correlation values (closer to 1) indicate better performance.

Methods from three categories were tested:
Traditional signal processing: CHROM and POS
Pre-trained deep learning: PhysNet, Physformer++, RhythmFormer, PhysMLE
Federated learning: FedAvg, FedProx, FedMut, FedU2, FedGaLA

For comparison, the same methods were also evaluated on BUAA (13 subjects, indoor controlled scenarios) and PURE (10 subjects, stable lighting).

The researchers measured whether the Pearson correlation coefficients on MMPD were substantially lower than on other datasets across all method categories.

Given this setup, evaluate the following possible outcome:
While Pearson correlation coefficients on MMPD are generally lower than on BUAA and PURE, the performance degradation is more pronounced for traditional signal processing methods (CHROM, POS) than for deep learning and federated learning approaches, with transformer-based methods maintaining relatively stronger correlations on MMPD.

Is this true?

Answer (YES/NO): NO